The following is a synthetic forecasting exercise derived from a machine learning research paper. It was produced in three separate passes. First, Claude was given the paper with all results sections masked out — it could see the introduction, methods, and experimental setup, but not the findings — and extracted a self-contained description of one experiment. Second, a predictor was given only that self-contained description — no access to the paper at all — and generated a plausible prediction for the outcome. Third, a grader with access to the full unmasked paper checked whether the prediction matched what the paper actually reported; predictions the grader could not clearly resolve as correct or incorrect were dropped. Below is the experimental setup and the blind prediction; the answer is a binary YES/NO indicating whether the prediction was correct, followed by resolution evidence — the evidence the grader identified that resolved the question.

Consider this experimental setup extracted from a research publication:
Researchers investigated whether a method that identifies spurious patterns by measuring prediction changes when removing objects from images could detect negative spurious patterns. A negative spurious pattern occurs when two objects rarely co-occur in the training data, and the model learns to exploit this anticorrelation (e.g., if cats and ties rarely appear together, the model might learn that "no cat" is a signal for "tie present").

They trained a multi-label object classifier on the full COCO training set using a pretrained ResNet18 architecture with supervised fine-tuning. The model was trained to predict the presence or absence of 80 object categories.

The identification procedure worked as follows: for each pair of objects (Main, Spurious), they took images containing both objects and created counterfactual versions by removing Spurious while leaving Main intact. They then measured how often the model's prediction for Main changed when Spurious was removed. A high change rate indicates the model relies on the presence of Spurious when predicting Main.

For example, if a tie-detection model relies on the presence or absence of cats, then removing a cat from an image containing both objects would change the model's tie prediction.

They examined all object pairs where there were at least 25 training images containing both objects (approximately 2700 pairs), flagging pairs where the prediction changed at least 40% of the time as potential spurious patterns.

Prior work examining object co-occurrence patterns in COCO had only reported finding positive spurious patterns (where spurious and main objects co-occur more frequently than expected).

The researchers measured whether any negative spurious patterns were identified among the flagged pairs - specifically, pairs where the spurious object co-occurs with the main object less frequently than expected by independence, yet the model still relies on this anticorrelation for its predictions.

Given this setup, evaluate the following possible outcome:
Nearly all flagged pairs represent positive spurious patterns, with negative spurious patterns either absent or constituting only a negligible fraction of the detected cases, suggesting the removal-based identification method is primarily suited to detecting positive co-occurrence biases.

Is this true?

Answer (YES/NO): NO